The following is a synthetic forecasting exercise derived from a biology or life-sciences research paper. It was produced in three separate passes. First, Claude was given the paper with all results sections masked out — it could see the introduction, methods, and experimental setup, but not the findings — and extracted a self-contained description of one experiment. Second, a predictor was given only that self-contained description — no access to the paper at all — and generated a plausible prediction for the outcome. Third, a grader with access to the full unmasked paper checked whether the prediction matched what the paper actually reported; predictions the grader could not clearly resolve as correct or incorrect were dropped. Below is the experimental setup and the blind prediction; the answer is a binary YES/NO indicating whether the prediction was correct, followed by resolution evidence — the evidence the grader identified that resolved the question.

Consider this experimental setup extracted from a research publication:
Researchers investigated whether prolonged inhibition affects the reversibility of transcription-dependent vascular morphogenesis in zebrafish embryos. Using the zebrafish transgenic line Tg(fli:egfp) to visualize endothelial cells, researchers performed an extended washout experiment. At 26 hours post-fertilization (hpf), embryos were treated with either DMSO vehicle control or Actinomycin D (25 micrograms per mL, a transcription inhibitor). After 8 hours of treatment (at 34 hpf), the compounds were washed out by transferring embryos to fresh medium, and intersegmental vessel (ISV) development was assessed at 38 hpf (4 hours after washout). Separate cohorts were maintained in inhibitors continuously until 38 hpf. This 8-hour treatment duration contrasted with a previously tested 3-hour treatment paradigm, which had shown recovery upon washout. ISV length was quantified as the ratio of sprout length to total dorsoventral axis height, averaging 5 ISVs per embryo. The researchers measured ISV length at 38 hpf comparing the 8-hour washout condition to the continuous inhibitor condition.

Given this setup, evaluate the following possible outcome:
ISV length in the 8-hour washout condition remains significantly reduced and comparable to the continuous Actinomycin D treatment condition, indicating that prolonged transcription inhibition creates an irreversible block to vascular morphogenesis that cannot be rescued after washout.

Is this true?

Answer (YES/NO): YES